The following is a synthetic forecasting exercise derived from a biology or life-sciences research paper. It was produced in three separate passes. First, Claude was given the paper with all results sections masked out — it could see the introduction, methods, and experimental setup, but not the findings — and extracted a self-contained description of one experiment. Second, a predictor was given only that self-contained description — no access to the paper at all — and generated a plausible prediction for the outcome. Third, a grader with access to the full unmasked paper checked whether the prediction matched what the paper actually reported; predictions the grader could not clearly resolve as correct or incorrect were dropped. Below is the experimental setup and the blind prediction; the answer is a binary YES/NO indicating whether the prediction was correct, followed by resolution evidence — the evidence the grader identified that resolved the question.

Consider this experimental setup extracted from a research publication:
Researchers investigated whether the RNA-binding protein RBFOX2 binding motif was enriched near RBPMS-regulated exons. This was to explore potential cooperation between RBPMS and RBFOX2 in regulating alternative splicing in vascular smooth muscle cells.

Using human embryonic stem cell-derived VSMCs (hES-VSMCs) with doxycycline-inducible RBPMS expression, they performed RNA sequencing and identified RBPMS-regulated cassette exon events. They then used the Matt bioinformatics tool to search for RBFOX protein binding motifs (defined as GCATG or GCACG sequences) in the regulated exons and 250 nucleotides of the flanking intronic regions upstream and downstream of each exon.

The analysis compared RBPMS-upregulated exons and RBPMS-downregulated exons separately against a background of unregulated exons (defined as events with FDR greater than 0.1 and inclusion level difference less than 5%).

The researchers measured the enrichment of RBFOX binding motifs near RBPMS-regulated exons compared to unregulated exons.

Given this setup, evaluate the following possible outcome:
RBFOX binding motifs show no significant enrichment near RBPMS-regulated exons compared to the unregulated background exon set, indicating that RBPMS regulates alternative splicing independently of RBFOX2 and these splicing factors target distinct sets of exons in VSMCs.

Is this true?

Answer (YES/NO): NO